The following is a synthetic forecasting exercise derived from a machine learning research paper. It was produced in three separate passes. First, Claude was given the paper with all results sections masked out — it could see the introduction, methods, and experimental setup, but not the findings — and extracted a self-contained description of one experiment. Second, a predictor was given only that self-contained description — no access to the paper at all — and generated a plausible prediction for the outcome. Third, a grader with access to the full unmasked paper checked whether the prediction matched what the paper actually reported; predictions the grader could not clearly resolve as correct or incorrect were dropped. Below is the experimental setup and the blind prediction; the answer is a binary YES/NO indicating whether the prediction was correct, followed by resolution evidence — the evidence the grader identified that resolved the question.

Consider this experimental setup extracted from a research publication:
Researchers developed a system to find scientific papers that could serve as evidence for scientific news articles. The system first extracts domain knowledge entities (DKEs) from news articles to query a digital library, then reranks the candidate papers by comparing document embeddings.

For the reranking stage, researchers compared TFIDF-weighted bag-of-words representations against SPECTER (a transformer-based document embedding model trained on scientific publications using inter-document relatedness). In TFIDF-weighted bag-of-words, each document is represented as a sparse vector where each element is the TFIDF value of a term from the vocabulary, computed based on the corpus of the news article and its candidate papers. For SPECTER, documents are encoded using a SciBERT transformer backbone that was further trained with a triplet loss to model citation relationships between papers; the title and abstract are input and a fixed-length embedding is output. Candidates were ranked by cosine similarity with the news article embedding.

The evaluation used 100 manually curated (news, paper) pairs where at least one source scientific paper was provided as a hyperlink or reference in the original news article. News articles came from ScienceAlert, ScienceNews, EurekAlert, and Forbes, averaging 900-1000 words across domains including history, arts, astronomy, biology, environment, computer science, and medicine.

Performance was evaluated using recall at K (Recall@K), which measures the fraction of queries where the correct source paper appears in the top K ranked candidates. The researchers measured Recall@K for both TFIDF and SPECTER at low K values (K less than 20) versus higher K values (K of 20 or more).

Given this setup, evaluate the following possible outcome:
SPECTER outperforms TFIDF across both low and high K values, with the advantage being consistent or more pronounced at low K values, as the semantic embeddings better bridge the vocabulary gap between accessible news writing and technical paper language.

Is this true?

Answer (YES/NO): NO